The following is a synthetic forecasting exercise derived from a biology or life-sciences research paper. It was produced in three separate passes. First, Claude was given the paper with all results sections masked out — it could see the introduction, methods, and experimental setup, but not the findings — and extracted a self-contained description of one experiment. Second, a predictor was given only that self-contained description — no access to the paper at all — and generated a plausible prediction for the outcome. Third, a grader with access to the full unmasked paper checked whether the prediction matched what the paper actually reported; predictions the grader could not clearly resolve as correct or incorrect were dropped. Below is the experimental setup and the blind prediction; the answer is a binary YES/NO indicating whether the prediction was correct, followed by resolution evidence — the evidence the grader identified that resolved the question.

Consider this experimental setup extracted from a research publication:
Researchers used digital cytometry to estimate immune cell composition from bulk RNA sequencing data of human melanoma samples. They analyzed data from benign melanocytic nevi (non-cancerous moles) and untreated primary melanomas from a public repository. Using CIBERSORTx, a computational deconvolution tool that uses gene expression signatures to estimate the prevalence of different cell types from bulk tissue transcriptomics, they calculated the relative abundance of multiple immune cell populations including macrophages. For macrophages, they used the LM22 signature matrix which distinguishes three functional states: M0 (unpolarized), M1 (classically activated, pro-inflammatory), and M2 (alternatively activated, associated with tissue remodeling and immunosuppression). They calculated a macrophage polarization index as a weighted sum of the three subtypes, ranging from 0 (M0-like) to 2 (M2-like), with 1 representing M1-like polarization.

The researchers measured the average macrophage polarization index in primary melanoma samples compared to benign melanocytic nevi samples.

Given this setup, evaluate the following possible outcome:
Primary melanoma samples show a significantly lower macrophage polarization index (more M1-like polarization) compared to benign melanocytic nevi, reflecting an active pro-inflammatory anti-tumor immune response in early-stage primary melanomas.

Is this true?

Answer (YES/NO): NO